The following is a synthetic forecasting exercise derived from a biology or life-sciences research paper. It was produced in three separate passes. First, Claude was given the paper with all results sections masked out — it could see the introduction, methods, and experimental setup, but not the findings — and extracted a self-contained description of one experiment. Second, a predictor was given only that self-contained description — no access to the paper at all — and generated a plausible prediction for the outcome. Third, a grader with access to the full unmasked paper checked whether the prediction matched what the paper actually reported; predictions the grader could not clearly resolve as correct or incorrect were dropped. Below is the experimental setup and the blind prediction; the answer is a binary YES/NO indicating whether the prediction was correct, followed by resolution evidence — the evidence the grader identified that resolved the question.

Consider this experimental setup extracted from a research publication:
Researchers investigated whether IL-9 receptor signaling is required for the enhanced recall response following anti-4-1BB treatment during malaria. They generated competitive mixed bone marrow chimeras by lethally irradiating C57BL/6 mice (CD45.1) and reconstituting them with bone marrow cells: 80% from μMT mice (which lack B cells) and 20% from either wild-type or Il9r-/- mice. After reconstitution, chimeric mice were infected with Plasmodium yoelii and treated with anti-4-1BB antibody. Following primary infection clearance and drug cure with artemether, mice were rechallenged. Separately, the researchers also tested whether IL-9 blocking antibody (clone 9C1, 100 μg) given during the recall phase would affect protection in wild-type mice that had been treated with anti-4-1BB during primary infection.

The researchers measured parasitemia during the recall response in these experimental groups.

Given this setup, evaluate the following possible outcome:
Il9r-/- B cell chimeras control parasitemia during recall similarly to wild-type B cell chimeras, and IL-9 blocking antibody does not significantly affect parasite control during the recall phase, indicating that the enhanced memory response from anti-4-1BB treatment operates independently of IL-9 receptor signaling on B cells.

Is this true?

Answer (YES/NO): NO